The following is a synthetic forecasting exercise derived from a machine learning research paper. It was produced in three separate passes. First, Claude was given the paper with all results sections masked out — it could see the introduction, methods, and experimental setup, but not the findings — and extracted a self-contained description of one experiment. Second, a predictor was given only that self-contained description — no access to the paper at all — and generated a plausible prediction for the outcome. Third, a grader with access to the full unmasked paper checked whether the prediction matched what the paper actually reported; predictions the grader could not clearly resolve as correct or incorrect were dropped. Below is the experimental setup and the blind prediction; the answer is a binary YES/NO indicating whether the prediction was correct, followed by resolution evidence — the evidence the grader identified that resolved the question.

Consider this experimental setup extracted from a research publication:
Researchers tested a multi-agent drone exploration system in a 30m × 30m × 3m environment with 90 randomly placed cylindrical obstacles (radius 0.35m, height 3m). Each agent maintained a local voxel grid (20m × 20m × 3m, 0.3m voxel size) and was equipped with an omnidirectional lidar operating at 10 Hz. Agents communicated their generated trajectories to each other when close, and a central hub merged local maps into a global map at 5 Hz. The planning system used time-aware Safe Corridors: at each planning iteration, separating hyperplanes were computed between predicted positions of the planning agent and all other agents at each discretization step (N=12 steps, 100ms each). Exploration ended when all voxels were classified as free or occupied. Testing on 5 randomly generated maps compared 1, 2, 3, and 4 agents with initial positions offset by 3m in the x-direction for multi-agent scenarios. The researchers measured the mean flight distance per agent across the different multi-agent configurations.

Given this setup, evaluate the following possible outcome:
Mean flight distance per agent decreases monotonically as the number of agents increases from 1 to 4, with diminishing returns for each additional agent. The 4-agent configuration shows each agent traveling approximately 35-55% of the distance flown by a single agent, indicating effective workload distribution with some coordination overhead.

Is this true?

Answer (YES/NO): NO